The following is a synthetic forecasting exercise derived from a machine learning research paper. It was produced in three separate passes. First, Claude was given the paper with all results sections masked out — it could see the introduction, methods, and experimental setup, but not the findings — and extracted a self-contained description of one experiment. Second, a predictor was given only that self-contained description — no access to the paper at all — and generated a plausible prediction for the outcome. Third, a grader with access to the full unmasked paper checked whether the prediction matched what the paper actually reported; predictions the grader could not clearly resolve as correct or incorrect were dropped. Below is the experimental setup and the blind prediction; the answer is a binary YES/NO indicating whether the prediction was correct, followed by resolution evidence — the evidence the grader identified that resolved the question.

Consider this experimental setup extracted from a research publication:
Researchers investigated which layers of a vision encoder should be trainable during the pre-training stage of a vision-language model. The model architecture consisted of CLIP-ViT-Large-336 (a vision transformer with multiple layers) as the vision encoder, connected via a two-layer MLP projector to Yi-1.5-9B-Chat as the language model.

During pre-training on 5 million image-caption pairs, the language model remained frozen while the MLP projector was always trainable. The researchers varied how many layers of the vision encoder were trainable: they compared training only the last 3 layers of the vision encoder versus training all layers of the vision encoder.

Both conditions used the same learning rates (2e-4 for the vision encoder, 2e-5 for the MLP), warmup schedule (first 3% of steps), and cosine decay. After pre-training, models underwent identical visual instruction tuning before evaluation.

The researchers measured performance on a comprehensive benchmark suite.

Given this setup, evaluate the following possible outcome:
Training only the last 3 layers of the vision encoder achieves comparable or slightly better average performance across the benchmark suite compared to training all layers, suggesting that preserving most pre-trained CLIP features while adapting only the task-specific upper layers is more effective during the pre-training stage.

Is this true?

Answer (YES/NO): YES